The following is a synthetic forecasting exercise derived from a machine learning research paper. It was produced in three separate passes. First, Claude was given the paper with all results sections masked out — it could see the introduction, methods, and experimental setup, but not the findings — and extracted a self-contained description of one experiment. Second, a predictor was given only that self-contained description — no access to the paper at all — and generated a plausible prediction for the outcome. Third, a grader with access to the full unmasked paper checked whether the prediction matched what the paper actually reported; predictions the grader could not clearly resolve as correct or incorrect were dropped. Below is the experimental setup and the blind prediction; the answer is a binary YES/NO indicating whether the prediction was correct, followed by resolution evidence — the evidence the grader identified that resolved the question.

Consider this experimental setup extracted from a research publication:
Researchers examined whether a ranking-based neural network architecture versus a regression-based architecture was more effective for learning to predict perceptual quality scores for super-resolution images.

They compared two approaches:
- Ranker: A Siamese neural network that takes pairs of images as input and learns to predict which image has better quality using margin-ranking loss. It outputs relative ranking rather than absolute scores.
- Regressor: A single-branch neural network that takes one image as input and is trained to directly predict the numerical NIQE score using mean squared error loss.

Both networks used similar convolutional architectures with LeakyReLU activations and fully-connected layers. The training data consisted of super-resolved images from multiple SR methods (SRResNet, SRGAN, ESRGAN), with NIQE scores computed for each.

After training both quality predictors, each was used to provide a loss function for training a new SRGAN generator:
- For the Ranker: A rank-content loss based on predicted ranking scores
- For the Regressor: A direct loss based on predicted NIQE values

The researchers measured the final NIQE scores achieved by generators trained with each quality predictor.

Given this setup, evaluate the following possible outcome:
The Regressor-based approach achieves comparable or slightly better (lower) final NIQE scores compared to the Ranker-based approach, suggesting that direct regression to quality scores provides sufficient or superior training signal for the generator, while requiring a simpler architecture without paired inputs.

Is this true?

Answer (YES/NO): NO